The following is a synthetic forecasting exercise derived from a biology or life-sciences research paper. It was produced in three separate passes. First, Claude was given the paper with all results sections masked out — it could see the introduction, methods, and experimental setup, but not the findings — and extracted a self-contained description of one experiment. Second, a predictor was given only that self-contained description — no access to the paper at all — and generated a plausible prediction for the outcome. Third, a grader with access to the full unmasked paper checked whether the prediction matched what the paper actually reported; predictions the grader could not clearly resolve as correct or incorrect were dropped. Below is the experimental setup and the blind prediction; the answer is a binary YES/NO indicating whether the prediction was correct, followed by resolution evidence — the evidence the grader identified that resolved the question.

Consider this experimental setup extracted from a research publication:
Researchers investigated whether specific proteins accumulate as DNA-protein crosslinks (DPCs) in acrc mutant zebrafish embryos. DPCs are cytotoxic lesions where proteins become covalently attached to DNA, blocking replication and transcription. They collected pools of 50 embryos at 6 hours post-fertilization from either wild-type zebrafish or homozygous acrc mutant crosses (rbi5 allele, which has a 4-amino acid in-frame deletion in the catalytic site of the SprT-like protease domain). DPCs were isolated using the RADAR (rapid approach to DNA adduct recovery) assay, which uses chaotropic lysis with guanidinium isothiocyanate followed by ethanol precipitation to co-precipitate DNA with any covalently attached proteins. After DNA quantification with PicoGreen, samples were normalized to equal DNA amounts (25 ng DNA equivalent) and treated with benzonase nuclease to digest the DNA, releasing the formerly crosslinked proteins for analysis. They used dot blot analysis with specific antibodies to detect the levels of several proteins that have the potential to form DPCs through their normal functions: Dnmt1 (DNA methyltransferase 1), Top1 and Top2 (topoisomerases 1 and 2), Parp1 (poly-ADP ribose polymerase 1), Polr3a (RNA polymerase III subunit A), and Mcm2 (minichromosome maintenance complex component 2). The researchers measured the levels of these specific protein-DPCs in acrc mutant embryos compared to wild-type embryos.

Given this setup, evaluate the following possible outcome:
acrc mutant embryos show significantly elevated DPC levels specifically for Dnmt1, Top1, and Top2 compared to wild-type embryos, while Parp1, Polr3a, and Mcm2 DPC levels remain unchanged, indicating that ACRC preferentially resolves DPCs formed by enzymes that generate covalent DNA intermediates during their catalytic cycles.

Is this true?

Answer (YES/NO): NO